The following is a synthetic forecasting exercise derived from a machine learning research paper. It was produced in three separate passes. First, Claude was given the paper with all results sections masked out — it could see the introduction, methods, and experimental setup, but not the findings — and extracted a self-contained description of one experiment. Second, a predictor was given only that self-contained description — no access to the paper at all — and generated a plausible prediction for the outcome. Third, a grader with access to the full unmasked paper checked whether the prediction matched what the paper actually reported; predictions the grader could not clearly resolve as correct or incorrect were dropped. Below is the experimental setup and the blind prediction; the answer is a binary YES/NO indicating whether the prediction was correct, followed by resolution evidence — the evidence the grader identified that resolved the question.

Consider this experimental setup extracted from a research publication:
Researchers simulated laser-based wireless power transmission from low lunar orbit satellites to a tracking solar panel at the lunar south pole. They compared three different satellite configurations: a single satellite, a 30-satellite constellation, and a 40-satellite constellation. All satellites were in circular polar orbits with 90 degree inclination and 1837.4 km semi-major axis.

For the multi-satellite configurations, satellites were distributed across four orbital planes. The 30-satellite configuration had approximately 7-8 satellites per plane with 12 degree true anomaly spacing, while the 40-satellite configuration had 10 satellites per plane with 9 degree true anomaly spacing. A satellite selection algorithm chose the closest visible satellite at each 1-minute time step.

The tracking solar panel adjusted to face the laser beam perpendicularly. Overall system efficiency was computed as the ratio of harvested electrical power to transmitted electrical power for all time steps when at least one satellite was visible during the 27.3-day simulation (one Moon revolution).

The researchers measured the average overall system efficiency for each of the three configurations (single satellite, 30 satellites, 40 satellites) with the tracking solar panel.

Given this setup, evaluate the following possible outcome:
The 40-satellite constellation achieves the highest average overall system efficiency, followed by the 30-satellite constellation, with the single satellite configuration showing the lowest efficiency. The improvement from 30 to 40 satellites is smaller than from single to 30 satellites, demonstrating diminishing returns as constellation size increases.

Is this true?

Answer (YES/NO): YES